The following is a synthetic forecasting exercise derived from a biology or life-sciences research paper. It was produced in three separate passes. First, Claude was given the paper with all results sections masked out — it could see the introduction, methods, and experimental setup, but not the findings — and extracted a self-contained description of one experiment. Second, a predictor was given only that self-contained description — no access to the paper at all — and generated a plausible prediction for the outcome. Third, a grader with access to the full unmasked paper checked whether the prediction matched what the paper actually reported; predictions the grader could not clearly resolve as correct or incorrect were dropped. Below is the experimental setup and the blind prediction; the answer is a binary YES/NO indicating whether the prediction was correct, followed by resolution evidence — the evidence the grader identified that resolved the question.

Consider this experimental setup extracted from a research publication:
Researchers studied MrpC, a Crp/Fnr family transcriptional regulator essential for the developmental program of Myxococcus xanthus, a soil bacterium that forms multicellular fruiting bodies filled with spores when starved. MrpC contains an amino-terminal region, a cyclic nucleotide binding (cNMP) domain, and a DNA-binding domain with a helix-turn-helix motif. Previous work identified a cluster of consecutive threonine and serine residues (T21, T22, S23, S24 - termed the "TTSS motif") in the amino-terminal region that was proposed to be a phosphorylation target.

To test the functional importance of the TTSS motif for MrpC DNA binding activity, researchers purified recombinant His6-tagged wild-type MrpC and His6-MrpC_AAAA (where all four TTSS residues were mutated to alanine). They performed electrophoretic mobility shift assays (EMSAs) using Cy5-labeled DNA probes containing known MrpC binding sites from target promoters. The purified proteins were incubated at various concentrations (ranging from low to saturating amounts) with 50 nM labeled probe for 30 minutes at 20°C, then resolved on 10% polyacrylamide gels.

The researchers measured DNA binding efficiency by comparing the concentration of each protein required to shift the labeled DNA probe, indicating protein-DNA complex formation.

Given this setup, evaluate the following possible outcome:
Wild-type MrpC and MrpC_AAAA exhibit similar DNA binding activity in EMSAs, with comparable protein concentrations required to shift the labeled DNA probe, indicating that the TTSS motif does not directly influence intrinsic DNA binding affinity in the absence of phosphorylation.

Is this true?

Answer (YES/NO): NO